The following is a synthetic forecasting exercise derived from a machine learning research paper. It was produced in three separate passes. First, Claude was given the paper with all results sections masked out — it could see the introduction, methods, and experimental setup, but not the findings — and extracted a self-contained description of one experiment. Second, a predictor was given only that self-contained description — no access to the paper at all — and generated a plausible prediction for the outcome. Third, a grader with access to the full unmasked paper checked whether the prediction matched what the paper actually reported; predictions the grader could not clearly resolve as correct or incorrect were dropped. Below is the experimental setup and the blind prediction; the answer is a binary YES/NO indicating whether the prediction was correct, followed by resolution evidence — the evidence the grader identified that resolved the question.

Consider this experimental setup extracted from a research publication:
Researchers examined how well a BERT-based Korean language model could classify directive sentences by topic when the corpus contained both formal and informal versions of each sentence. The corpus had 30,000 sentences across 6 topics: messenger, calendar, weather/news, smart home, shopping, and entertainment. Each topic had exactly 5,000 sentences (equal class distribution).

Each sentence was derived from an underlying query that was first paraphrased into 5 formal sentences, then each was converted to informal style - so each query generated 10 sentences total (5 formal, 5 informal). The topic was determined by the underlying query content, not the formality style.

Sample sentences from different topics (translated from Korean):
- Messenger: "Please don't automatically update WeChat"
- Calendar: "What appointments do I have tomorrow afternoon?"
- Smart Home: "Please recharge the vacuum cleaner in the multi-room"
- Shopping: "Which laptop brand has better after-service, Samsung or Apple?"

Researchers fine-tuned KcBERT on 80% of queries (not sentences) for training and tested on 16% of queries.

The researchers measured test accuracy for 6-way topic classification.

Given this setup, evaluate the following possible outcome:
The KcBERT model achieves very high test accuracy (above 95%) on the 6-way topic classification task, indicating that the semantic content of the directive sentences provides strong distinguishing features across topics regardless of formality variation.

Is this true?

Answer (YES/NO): NO